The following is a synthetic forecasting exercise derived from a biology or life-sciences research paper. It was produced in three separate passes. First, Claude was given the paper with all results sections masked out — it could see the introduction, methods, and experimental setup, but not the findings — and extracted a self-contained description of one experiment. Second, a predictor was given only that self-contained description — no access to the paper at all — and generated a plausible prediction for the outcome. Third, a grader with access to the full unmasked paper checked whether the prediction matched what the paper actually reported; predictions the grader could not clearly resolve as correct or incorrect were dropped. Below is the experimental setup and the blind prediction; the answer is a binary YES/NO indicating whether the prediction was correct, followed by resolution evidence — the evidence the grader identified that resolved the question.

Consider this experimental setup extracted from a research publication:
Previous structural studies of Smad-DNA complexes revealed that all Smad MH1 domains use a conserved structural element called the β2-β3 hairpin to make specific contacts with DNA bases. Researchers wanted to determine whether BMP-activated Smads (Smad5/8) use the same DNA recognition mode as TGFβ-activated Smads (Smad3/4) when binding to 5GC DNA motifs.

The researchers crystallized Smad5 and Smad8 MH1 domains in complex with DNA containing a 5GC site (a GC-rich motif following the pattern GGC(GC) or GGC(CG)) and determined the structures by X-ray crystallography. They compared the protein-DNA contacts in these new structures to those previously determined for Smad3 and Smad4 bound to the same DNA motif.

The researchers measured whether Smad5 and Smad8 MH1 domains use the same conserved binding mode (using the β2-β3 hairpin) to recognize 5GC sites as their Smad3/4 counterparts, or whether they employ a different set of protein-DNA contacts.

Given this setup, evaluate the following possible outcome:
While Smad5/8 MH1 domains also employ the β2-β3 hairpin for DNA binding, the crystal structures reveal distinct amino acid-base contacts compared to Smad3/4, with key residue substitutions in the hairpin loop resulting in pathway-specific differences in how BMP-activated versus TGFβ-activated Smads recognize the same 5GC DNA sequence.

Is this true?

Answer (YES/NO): NO